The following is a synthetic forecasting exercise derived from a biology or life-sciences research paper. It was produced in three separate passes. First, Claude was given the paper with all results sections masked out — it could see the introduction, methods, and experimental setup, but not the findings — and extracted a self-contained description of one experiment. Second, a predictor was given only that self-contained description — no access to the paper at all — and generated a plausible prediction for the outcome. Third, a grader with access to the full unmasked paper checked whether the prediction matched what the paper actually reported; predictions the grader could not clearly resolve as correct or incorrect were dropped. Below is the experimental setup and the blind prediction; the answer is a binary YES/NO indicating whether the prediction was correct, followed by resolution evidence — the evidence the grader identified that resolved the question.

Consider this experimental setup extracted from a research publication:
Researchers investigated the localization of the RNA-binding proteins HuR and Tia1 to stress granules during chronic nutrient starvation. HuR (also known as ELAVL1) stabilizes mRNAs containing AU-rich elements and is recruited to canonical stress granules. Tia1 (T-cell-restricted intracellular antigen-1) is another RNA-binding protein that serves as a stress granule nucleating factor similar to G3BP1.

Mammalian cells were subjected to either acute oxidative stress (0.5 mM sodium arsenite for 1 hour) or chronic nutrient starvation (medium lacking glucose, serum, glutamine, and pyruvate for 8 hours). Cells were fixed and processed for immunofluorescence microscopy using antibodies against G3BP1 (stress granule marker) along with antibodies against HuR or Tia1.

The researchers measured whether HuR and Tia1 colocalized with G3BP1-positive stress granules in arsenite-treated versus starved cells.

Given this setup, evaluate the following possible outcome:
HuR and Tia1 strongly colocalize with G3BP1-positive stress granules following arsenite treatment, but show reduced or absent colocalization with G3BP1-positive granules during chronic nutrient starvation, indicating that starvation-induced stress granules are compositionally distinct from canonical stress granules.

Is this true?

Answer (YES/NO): NO